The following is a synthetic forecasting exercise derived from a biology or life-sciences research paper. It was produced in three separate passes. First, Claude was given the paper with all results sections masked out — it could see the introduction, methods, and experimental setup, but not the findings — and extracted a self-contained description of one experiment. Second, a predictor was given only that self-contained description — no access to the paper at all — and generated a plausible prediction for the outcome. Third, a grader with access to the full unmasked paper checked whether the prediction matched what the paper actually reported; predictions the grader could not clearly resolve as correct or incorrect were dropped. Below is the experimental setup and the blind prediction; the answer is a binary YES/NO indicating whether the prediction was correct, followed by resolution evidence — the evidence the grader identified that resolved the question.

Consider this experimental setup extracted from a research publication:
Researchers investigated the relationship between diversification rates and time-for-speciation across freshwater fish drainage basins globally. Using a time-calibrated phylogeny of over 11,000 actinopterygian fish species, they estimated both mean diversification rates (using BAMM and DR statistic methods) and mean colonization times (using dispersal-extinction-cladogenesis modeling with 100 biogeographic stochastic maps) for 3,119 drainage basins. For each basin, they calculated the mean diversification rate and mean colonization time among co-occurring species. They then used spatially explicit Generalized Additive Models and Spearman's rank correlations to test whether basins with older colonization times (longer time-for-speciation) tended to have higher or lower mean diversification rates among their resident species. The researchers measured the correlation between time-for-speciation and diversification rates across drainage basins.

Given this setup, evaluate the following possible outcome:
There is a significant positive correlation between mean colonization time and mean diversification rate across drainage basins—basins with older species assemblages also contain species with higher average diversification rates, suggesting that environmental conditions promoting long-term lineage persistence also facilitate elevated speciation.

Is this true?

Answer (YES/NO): NO